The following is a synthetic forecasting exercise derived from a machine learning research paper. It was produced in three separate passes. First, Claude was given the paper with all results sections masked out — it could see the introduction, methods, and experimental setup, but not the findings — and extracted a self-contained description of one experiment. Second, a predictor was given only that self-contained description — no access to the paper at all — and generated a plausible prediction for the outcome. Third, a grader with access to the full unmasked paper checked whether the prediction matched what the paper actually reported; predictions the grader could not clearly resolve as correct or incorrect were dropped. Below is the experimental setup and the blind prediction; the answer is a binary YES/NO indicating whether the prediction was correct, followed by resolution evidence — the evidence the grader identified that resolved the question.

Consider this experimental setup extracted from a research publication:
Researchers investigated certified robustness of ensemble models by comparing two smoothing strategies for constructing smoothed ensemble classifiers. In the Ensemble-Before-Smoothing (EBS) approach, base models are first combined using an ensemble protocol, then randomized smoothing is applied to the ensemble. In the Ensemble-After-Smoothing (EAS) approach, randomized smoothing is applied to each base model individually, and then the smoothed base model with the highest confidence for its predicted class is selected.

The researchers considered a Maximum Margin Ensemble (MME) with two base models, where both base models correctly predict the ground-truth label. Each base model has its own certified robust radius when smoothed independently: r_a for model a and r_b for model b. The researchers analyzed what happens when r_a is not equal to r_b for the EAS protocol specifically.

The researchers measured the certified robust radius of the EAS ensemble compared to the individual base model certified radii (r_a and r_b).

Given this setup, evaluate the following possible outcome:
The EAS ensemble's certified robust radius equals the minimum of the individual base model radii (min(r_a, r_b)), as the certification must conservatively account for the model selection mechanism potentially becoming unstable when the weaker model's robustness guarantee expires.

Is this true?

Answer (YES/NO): NO